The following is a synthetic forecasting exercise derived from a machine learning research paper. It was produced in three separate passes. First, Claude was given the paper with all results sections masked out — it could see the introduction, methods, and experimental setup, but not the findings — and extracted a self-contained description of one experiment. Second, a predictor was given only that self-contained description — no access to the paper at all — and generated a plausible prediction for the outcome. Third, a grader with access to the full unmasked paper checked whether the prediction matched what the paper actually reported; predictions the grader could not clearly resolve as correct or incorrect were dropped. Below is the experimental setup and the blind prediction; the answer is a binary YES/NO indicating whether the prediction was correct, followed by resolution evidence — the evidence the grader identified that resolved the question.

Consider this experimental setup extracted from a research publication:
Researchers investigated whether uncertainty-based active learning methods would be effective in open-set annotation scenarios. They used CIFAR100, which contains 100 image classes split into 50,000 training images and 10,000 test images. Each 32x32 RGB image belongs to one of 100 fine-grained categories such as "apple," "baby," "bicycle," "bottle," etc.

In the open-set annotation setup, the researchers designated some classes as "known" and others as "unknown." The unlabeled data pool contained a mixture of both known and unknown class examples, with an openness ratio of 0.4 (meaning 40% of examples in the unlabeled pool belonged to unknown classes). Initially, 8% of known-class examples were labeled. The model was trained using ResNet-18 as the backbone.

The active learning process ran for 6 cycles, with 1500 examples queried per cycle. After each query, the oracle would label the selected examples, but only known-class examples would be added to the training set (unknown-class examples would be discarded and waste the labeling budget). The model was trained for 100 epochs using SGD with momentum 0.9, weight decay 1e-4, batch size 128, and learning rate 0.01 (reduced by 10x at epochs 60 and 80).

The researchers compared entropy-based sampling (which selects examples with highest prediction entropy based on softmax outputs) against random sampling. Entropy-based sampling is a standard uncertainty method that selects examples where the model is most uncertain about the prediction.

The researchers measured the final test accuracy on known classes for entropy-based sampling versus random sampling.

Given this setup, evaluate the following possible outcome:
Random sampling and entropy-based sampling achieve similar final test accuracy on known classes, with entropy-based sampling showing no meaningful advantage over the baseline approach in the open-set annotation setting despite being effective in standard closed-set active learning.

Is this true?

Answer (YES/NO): NO